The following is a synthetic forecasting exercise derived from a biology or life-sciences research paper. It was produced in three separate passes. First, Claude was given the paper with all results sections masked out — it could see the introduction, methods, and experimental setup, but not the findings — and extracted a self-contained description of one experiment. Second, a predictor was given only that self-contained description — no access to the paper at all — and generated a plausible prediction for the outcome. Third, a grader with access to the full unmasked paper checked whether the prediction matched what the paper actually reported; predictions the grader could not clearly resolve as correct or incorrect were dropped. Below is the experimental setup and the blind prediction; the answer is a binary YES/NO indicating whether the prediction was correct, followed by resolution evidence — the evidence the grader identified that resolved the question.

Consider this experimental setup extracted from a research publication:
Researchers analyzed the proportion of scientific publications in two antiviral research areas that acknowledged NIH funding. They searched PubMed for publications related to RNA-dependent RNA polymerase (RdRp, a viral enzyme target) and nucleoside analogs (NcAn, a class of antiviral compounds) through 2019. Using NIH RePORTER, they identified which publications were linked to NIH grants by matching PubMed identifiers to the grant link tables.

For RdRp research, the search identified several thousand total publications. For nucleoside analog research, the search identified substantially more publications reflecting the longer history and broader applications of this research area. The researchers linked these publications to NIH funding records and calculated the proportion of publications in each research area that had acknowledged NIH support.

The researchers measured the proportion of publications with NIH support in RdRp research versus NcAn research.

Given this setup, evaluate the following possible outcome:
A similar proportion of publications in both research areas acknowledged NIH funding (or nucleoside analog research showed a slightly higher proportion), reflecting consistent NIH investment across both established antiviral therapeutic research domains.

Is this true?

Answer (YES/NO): YES